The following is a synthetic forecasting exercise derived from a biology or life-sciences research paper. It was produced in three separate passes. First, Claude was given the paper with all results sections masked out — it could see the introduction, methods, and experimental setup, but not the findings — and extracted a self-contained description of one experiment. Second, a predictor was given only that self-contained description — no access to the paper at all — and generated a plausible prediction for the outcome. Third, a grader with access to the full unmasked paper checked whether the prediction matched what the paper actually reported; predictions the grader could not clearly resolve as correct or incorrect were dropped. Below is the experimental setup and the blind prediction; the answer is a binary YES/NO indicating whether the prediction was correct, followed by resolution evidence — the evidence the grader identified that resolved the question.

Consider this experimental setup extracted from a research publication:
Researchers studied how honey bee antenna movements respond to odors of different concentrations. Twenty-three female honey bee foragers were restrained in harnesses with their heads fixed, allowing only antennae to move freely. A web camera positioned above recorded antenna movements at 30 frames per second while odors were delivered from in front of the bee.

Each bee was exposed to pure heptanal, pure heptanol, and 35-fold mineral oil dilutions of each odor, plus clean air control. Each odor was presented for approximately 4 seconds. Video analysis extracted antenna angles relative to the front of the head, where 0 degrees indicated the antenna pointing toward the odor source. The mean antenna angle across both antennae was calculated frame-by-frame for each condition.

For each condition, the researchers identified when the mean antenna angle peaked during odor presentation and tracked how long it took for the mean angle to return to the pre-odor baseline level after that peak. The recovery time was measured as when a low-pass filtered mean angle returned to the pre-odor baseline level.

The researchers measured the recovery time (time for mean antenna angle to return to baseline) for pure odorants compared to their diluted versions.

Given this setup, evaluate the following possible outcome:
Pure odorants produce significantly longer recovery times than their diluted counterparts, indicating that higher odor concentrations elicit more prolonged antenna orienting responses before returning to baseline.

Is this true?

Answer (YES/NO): YES